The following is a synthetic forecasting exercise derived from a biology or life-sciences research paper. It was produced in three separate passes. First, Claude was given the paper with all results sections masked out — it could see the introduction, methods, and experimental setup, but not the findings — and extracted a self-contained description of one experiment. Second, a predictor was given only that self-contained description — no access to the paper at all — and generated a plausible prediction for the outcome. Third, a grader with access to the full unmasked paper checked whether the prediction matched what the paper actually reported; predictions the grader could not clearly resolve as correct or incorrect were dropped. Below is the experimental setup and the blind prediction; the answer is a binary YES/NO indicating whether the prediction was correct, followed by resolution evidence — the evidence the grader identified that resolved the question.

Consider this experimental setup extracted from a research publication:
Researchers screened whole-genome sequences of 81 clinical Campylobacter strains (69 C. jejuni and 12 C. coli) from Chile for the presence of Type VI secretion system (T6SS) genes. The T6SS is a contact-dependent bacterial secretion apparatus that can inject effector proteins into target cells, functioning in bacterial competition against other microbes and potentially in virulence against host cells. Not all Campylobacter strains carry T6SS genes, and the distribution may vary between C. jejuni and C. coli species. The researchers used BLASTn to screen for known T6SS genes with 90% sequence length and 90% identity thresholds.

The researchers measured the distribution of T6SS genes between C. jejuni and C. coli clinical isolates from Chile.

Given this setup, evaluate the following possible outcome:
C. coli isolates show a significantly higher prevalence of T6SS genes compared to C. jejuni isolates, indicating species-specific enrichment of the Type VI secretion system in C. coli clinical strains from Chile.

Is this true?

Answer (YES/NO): NO